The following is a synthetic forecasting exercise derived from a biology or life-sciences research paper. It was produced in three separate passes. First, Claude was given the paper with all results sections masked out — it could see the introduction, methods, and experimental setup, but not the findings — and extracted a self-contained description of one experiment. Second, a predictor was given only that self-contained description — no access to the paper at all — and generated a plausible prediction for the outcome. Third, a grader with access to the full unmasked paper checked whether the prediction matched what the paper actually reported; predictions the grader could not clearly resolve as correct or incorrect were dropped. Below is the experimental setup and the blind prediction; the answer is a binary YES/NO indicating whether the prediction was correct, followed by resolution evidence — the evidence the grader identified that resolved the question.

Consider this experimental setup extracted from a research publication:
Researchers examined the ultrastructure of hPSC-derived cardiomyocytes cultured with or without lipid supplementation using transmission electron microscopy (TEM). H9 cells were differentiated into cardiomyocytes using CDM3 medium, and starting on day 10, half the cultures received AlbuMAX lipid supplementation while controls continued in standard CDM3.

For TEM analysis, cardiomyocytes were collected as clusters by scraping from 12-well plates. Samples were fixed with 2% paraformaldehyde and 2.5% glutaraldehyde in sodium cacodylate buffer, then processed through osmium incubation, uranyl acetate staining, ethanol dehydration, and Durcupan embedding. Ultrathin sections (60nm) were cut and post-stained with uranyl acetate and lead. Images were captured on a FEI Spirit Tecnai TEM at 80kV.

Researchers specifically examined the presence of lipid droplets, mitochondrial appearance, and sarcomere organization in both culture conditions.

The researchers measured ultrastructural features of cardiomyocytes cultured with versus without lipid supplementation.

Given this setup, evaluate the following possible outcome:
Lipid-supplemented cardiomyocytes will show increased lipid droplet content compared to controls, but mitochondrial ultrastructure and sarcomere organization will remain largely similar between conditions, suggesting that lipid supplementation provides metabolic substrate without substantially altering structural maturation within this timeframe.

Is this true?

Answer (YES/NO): NO